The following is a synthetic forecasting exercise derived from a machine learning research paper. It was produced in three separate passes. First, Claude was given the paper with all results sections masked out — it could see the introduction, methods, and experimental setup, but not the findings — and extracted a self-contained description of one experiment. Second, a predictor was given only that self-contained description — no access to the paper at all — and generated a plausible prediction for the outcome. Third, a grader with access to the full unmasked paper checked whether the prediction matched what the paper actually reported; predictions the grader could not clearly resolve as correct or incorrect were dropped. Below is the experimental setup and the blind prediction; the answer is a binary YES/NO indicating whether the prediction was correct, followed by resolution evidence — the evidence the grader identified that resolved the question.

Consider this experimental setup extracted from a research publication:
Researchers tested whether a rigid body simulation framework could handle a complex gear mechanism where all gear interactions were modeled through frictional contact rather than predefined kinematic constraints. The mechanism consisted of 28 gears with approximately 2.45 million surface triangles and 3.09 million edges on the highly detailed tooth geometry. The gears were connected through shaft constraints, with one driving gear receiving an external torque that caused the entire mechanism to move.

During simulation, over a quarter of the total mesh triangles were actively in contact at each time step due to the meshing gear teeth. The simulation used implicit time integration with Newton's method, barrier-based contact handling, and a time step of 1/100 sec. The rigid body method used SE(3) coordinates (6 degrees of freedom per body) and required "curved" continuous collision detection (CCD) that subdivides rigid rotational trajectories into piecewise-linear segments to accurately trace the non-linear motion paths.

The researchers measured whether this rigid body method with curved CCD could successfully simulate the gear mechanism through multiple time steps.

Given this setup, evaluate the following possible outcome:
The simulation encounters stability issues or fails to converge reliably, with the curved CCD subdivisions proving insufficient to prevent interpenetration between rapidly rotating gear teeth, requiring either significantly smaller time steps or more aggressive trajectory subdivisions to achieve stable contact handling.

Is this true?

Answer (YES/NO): NO